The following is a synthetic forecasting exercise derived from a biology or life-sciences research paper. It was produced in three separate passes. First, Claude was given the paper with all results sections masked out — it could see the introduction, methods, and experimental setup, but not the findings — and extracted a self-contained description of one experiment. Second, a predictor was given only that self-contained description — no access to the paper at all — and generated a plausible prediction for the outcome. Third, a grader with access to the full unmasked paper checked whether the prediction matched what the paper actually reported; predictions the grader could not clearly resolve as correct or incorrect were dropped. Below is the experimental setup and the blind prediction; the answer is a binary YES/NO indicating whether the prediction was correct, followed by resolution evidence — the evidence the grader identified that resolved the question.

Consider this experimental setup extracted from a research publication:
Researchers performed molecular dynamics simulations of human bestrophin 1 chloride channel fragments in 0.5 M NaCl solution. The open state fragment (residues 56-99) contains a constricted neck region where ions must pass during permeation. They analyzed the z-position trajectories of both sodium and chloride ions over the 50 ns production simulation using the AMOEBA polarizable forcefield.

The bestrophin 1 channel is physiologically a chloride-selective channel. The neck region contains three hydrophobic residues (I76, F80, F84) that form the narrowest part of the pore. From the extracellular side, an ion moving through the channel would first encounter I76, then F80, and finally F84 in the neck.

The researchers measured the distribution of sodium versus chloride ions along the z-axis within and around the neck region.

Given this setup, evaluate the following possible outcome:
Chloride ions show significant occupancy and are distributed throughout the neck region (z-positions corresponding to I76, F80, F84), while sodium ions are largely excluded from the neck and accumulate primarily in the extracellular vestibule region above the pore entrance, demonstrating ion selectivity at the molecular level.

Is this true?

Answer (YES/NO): NO